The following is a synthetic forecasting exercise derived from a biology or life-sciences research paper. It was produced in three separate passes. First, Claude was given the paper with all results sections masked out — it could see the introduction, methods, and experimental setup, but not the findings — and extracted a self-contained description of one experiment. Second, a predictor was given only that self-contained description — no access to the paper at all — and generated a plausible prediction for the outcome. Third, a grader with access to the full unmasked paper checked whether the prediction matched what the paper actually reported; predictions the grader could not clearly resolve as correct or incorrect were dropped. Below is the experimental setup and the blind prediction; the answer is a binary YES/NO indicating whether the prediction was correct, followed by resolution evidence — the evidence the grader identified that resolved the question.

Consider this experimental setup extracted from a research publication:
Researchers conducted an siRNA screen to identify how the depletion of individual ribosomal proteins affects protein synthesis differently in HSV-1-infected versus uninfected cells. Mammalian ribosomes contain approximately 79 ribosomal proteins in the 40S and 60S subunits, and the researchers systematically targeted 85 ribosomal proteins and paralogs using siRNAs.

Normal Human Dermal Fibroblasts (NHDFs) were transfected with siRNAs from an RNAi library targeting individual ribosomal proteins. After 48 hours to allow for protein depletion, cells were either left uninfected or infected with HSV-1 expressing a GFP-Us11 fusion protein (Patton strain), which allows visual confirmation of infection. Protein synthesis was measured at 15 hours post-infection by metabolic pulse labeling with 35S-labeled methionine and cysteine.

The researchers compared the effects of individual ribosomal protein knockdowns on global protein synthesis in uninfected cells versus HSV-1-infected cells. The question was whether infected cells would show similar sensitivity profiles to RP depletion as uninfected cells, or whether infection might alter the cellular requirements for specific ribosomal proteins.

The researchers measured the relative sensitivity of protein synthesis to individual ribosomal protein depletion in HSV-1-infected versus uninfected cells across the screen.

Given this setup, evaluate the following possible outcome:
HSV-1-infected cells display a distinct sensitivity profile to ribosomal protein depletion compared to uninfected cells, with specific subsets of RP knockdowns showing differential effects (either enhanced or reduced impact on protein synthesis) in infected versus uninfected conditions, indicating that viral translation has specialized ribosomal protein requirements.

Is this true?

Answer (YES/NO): NO